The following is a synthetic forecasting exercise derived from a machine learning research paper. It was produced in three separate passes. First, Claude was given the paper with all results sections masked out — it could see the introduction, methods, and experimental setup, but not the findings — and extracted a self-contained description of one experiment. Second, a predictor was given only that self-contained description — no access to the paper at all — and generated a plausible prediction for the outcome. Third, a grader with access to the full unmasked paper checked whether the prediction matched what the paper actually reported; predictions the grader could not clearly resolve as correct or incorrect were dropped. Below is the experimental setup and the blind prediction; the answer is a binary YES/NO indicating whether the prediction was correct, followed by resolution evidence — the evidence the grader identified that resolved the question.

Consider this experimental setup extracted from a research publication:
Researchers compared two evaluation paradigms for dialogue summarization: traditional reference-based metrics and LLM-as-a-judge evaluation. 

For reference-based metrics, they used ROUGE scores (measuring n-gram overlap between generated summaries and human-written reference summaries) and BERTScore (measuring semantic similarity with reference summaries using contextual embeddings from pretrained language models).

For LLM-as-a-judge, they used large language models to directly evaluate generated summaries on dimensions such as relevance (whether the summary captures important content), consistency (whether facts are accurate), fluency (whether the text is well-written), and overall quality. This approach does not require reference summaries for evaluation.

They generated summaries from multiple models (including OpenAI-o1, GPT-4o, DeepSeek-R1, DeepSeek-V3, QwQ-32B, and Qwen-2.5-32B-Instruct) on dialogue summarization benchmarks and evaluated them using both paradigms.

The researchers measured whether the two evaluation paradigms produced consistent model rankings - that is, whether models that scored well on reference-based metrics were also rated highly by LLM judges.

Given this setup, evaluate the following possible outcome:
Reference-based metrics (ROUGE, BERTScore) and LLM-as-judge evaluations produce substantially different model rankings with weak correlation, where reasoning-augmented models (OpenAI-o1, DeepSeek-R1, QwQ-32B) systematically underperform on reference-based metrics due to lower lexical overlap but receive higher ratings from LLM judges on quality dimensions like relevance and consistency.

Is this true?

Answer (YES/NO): NO